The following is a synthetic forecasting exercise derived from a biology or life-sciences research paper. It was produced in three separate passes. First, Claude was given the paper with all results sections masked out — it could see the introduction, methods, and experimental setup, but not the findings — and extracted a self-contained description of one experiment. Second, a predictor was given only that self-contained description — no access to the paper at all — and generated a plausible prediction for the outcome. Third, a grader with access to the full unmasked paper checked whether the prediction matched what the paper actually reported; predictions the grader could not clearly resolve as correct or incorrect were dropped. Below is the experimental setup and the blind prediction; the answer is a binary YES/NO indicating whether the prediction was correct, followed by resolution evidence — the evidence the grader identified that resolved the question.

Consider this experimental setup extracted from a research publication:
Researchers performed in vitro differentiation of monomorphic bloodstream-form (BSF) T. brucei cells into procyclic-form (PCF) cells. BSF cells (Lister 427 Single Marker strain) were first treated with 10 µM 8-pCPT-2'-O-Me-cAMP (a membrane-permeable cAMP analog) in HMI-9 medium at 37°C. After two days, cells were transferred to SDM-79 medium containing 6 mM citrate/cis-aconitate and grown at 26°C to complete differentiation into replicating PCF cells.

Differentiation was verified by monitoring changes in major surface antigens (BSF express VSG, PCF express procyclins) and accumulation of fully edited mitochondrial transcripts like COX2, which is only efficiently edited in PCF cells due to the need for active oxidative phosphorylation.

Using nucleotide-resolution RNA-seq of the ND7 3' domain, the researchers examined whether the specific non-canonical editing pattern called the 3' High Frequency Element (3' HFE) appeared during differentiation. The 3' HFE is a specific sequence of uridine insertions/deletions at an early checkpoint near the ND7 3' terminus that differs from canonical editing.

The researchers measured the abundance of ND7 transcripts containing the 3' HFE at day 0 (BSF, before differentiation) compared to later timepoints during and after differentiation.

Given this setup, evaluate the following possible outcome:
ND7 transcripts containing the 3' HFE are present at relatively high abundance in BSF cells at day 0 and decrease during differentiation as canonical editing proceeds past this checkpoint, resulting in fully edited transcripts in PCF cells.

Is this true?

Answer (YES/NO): NO